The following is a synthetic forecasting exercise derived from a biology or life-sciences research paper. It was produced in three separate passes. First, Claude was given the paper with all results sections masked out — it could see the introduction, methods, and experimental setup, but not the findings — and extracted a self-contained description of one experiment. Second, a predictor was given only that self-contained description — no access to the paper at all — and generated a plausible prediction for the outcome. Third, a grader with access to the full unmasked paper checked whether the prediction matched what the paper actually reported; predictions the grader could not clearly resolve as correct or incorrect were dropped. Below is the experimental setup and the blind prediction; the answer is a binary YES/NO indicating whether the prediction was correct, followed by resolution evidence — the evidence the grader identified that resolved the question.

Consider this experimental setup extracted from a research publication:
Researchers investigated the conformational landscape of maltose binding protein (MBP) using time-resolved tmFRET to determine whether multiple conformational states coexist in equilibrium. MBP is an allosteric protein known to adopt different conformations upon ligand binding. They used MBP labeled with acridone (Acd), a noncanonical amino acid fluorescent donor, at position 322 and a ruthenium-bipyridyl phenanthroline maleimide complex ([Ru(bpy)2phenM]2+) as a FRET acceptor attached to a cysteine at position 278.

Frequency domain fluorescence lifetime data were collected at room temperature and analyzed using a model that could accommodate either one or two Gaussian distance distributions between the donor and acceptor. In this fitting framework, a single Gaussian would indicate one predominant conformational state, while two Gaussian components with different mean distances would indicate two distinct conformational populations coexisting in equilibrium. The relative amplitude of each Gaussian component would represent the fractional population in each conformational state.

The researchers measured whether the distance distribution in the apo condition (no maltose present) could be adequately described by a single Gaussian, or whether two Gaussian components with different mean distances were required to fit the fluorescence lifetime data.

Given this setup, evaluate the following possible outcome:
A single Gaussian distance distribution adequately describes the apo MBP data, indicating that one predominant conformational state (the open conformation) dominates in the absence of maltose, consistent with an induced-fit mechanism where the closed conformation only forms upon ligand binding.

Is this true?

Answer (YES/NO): YES